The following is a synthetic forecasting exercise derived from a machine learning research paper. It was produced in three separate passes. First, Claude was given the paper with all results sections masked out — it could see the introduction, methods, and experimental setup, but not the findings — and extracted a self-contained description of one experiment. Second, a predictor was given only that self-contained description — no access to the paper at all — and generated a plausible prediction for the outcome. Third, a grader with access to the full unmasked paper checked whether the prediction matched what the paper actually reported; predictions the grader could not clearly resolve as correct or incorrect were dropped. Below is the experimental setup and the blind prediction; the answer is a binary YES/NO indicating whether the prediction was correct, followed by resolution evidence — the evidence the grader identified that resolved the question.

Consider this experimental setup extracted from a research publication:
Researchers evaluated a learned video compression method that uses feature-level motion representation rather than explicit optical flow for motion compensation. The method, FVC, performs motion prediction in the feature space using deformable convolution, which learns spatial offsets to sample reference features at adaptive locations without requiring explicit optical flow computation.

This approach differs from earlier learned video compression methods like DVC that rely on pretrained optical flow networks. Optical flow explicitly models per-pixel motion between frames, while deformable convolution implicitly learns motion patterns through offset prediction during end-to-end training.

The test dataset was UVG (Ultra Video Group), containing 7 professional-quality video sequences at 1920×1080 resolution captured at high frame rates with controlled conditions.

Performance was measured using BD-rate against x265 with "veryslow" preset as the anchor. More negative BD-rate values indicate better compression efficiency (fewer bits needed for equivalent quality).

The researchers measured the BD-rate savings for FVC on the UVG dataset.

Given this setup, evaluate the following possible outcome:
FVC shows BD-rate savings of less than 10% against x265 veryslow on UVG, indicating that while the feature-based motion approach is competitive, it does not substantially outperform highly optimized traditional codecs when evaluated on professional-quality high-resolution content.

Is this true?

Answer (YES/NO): NO